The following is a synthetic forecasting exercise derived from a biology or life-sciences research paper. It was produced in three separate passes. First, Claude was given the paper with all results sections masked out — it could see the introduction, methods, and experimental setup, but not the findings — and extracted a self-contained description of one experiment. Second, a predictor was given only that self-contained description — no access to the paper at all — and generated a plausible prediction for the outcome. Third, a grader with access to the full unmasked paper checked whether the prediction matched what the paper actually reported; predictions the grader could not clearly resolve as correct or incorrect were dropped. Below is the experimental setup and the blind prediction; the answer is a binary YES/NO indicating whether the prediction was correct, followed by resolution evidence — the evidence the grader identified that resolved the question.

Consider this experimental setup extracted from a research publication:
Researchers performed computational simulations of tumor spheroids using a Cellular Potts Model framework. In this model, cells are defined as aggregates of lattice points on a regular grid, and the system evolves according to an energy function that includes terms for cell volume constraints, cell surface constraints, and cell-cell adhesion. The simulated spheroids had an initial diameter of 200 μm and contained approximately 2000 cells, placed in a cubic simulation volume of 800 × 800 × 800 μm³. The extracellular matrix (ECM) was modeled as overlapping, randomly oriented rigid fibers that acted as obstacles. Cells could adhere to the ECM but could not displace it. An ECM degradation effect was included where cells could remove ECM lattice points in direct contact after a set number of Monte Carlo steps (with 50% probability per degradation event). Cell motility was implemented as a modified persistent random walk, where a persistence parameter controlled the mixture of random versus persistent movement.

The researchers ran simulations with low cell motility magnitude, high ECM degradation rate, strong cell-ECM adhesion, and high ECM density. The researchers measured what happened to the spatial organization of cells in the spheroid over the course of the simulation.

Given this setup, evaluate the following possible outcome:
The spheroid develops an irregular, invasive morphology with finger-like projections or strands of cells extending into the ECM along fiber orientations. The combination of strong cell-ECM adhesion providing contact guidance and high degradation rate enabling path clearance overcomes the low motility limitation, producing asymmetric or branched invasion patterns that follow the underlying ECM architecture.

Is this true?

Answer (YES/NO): NO